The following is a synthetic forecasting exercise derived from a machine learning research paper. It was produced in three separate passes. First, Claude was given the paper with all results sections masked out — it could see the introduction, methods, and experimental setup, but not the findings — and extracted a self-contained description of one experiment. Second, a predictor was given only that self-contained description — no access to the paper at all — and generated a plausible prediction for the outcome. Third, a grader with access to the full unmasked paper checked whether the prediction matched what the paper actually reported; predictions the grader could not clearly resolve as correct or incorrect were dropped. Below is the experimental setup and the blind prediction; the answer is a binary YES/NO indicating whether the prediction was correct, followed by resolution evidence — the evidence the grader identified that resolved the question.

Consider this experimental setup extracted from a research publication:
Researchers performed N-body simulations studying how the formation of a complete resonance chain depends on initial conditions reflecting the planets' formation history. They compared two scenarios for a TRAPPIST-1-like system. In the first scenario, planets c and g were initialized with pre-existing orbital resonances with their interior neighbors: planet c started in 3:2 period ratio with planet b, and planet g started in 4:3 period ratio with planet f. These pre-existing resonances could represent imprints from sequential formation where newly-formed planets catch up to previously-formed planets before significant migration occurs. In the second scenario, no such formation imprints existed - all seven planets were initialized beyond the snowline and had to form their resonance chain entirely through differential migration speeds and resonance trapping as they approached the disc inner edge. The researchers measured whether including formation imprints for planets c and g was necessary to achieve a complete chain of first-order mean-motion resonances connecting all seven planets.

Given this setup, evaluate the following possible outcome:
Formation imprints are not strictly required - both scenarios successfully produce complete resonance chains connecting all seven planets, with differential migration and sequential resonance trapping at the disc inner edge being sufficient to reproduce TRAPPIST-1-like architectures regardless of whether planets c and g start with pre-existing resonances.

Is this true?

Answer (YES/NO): NO